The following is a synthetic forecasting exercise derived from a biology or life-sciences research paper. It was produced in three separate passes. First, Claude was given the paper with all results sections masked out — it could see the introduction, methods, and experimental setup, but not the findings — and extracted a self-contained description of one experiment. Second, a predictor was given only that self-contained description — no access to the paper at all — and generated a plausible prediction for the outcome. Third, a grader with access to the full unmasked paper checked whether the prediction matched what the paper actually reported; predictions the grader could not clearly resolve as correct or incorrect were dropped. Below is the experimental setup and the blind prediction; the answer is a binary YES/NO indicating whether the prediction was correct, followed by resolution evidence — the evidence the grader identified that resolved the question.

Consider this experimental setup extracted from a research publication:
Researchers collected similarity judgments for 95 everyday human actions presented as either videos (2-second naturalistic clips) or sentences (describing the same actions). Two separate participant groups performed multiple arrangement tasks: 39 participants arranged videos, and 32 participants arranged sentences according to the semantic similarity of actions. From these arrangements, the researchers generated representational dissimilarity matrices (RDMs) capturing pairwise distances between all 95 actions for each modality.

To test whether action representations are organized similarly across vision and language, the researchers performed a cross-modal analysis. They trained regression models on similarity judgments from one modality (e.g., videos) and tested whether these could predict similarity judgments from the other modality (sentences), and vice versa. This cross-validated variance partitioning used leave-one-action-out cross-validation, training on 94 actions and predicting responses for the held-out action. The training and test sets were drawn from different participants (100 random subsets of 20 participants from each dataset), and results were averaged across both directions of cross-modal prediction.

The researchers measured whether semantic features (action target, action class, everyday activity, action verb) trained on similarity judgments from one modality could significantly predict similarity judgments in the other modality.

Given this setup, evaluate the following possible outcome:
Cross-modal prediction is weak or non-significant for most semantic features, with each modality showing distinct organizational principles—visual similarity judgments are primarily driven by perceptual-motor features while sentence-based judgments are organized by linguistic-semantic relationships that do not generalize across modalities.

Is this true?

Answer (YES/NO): NO